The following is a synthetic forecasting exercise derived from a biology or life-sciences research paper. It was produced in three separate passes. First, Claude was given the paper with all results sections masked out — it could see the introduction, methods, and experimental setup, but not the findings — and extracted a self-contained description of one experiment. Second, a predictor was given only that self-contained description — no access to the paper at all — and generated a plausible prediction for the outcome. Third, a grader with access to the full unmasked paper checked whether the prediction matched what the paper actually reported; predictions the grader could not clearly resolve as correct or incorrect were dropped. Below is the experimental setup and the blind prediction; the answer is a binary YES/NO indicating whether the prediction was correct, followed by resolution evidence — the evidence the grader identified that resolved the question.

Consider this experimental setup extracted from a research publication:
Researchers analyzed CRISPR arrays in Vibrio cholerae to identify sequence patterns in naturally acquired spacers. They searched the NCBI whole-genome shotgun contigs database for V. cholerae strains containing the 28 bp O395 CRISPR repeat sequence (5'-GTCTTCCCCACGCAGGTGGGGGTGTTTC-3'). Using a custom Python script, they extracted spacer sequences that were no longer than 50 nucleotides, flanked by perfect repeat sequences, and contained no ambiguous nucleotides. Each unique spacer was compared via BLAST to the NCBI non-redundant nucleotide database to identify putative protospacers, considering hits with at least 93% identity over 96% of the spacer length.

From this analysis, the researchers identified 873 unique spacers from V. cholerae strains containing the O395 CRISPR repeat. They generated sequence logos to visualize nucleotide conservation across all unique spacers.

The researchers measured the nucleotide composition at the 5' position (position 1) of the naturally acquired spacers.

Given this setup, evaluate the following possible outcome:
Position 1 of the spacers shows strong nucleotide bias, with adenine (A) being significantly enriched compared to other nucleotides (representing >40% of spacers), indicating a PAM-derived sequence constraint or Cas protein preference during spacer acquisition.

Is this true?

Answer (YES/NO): NO